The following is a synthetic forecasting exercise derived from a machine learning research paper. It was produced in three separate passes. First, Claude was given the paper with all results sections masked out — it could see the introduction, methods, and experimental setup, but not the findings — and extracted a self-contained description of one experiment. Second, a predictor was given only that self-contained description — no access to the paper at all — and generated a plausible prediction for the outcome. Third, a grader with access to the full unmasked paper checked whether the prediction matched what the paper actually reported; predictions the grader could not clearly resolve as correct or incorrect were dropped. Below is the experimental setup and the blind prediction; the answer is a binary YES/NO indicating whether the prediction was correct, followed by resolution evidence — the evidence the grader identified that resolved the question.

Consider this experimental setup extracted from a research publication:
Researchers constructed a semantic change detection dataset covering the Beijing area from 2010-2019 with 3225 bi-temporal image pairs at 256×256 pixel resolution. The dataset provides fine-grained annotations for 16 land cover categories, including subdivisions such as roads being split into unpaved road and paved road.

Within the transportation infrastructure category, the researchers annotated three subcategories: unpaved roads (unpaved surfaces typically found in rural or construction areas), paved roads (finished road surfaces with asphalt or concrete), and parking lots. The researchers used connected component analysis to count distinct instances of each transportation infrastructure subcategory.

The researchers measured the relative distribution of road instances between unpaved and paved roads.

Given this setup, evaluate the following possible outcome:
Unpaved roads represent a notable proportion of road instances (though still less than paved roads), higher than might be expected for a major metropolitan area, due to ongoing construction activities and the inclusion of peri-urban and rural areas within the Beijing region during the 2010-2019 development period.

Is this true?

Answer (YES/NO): NO